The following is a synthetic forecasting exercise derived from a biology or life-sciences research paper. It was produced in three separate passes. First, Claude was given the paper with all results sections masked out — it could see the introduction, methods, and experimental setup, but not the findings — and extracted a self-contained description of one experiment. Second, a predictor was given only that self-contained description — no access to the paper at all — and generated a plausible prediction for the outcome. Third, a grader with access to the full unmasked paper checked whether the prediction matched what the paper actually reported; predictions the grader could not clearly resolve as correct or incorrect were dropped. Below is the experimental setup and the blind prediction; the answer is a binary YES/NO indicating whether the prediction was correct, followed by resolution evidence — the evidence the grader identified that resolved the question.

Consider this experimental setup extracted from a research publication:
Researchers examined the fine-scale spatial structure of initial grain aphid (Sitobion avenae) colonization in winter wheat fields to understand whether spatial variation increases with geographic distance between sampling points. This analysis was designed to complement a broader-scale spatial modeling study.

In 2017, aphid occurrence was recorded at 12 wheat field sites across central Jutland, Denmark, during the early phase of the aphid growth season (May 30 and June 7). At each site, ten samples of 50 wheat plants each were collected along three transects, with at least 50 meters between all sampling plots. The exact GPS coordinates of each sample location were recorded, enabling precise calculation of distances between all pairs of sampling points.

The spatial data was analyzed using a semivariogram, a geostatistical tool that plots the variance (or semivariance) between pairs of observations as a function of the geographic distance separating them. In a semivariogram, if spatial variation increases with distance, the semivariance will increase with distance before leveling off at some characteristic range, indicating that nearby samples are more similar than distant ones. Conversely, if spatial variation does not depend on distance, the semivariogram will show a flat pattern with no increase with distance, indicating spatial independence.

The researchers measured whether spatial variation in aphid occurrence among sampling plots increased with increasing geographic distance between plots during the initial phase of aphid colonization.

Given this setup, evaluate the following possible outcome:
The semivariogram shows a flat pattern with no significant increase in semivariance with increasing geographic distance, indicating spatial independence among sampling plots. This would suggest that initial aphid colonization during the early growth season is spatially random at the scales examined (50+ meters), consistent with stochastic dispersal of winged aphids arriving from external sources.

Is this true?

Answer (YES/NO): NO